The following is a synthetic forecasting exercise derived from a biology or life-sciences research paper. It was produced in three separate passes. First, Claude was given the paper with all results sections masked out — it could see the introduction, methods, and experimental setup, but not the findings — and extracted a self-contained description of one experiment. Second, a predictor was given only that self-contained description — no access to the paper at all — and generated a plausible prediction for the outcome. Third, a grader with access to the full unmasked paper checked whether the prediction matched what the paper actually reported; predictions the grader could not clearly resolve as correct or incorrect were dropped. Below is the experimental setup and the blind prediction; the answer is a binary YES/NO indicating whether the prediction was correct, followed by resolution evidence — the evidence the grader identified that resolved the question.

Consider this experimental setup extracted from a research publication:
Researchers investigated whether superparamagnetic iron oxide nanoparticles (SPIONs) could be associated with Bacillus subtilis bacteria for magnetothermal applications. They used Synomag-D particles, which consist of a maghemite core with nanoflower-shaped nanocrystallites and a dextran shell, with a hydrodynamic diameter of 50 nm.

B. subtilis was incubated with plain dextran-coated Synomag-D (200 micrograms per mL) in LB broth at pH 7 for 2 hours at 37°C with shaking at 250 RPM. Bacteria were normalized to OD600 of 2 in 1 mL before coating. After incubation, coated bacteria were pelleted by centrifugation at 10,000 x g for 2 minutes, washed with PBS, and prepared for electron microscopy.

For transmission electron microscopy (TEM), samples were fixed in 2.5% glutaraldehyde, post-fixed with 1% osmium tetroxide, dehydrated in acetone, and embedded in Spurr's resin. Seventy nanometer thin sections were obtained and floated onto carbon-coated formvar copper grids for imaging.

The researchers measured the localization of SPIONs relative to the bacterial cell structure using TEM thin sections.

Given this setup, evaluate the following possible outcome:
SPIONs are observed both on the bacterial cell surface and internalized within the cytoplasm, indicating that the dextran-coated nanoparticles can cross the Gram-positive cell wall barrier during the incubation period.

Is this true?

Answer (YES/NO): NO